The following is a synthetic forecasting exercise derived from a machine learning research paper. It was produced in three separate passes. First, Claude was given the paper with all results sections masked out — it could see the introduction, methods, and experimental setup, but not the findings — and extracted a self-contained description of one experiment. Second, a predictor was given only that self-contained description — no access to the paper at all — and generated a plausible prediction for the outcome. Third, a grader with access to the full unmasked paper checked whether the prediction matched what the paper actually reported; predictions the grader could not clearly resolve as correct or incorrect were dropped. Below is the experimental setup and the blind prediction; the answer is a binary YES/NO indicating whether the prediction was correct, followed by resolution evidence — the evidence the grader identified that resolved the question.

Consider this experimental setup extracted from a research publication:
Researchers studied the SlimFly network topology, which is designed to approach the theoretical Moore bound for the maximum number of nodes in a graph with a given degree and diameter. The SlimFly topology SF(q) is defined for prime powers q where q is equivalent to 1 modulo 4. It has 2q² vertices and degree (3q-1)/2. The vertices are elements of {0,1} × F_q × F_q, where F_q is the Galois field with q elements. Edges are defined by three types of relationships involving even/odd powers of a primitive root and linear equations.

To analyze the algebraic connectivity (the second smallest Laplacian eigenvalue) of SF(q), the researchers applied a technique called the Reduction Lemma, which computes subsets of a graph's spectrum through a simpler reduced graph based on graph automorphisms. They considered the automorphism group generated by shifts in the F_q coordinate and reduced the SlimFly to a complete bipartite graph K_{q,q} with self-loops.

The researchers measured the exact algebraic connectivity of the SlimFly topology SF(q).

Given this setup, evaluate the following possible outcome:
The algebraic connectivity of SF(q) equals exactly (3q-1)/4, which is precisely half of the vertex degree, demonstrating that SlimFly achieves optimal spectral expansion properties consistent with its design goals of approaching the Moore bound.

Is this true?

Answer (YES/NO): NO